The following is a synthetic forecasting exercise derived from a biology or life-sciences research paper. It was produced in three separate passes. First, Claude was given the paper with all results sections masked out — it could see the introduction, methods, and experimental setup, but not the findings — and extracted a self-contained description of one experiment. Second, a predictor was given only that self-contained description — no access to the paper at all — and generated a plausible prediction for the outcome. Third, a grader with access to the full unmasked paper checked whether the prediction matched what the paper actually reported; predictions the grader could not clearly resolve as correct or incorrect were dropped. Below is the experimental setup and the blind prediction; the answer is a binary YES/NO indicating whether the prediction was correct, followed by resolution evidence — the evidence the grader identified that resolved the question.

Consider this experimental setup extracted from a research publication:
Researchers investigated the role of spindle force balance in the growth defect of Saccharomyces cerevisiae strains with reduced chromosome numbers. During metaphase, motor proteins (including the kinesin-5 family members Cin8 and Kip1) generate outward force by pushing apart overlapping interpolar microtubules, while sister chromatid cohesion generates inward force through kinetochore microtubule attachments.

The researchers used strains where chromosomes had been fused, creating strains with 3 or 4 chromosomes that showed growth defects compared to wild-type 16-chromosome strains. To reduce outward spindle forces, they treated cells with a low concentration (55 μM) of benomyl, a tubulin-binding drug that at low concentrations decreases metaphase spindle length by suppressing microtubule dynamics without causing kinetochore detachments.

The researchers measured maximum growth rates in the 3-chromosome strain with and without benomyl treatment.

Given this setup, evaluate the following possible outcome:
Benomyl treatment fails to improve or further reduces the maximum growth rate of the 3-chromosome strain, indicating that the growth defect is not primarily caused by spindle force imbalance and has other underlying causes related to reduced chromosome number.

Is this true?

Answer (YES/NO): NO